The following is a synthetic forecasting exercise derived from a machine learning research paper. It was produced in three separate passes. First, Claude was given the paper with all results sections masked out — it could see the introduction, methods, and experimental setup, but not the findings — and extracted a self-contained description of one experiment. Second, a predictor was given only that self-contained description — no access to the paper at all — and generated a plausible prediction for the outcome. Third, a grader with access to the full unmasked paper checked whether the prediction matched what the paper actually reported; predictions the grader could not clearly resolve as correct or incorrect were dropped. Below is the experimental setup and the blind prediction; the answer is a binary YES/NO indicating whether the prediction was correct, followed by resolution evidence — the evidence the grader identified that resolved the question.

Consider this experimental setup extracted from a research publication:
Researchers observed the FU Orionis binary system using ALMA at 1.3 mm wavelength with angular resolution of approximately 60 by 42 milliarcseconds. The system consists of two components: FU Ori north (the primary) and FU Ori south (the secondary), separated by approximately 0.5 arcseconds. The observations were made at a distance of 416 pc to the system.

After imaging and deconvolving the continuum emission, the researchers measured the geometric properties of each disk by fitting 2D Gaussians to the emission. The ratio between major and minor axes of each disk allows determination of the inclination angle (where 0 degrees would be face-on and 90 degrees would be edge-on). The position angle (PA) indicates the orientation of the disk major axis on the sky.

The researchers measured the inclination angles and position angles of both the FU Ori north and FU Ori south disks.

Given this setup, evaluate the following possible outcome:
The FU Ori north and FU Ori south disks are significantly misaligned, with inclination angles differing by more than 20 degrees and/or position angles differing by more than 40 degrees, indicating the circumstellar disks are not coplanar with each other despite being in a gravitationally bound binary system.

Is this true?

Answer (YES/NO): NO